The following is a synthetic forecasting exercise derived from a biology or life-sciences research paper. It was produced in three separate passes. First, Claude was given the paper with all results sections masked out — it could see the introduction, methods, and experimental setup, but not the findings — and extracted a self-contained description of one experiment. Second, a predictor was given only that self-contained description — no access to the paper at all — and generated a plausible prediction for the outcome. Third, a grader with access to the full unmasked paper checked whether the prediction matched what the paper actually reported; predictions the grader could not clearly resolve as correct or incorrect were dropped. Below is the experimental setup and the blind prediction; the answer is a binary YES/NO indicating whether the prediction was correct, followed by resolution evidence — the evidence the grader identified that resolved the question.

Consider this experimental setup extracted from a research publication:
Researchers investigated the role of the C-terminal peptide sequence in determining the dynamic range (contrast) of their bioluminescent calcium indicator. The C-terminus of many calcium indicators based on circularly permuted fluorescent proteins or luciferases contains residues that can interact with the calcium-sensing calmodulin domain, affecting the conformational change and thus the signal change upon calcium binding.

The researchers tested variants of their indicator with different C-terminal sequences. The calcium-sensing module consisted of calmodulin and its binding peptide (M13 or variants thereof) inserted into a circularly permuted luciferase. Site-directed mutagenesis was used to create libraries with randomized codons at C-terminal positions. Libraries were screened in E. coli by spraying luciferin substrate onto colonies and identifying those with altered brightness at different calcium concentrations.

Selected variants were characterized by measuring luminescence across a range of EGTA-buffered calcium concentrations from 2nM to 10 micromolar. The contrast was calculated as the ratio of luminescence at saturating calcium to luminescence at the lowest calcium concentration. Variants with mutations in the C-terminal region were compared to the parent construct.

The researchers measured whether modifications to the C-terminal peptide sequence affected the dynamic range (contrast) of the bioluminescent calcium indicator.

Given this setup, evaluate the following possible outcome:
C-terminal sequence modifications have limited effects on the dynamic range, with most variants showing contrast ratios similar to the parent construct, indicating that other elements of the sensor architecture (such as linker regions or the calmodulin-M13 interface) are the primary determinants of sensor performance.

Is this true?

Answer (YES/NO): NO